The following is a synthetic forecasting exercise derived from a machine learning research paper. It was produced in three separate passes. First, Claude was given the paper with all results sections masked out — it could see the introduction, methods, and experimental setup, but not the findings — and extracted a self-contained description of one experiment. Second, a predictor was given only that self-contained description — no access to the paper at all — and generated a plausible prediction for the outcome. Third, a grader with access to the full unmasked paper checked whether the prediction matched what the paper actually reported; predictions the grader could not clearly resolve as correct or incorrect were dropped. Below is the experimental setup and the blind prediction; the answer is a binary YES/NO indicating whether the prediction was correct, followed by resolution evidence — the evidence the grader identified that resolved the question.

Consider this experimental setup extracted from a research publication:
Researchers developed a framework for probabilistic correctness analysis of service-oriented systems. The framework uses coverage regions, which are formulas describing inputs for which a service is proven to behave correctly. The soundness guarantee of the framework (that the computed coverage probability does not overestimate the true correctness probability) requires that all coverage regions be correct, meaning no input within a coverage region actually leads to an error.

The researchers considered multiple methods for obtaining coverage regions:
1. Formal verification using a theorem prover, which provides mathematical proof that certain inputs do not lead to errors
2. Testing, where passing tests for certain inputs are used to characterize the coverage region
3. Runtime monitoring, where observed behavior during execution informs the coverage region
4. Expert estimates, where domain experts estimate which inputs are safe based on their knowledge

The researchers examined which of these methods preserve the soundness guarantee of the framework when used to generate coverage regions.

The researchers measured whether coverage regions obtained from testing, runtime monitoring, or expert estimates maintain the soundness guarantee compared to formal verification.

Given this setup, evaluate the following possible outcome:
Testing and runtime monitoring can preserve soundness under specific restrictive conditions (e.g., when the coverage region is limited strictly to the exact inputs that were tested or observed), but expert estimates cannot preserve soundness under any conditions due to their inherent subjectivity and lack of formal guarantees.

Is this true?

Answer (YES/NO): NO